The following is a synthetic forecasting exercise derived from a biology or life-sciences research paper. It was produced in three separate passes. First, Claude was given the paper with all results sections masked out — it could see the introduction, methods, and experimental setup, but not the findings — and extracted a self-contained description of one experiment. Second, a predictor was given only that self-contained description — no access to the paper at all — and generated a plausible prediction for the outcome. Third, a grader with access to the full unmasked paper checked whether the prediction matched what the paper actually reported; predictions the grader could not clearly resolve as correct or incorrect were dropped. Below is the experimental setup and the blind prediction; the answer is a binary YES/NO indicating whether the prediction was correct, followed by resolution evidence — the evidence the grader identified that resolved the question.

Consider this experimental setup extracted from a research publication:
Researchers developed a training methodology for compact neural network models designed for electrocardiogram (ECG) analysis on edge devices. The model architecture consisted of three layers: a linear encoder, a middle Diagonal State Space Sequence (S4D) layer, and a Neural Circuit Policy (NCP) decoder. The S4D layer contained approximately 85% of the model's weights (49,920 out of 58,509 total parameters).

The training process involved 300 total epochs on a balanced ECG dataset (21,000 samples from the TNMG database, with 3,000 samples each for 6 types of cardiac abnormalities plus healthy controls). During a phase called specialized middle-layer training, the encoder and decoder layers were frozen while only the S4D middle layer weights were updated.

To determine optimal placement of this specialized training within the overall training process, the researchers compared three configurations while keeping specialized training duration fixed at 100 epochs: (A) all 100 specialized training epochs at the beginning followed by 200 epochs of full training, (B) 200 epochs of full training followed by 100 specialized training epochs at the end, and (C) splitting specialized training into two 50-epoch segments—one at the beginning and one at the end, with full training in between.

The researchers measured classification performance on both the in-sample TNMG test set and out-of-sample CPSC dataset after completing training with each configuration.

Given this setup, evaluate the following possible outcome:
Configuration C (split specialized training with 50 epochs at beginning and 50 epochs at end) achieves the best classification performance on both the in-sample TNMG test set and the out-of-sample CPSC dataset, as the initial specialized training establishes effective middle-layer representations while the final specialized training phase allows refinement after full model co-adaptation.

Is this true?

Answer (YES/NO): NO